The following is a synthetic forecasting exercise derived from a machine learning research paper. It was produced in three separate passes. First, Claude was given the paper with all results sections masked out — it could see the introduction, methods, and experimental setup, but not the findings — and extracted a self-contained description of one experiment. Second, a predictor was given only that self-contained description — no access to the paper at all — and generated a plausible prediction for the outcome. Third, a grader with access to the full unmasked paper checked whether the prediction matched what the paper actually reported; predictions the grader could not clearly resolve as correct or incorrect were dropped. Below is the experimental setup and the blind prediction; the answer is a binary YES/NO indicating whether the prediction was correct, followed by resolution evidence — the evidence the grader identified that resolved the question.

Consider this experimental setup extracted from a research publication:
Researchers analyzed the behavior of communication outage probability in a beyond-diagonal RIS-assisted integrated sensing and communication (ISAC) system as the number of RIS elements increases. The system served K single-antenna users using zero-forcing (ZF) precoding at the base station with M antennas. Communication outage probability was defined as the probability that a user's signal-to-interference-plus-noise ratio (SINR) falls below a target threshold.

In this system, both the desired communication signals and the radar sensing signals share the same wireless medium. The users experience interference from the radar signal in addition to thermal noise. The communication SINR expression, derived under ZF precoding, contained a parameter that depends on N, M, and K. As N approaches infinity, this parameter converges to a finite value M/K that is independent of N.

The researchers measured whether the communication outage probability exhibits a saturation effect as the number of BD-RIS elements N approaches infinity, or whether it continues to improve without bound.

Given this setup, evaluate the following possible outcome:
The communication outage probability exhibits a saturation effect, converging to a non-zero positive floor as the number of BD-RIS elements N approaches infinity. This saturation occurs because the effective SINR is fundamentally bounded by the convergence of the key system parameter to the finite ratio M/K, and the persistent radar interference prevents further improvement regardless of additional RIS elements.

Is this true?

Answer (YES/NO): YES